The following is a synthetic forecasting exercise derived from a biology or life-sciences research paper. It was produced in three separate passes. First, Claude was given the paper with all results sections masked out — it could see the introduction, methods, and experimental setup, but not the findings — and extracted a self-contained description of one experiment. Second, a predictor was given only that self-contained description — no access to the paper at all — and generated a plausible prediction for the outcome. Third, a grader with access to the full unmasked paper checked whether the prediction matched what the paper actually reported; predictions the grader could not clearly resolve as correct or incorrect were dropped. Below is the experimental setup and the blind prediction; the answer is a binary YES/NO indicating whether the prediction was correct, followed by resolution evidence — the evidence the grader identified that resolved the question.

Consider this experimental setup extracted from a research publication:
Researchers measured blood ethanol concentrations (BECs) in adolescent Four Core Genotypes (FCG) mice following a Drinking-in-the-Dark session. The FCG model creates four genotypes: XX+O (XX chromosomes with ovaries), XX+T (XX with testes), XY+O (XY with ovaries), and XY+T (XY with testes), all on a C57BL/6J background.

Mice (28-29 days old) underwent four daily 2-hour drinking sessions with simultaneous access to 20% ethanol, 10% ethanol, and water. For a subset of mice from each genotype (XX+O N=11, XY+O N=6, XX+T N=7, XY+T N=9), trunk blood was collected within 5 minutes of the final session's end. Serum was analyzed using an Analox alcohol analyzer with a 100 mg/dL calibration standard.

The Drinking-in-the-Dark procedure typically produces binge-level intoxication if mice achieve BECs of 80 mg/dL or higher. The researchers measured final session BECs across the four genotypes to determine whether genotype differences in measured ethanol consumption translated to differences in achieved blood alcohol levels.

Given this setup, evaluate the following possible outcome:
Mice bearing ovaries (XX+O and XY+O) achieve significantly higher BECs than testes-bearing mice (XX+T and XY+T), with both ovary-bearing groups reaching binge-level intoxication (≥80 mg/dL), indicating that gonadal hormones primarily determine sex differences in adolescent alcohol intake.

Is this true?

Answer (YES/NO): NO